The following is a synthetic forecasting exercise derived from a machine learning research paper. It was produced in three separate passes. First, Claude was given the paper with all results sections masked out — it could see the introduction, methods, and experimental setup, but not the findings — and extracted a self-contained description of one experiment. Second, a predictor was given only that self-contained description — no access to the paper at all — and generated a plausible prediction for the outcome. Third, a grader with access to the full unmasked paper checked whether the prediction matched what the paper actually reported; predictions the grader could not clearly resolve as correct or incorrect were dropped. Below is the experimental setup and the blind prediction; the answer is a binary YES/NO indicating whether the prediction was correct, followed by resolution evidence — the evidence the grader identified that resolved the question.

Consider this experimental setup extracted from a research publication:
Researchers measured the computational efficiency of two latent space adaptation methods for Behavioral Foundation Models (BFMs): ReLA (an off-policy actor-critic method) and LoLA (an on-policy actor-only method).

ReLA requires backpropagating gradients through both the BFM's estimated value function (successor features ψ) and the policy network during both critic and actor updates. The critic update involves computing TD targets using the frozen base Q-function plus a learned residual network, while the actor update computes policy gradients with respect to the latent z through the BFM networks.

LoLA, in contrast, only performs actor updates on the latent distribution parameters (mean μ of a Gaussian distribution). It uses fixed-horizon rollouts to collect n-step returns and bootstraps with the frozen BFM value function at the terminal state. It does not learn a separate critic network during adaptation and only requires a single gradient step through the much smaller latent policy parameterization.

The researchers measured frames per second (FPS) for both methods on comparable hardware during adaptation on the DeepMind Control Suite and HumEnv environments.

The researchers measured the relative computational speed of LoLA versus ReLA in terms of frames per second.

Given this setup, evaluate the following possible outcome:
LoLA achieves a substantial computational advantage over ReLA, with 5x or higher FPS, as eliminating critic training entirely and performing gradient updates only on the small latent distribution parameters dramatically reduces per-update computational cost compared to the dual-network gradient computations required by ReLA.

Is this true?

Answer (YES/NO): YES